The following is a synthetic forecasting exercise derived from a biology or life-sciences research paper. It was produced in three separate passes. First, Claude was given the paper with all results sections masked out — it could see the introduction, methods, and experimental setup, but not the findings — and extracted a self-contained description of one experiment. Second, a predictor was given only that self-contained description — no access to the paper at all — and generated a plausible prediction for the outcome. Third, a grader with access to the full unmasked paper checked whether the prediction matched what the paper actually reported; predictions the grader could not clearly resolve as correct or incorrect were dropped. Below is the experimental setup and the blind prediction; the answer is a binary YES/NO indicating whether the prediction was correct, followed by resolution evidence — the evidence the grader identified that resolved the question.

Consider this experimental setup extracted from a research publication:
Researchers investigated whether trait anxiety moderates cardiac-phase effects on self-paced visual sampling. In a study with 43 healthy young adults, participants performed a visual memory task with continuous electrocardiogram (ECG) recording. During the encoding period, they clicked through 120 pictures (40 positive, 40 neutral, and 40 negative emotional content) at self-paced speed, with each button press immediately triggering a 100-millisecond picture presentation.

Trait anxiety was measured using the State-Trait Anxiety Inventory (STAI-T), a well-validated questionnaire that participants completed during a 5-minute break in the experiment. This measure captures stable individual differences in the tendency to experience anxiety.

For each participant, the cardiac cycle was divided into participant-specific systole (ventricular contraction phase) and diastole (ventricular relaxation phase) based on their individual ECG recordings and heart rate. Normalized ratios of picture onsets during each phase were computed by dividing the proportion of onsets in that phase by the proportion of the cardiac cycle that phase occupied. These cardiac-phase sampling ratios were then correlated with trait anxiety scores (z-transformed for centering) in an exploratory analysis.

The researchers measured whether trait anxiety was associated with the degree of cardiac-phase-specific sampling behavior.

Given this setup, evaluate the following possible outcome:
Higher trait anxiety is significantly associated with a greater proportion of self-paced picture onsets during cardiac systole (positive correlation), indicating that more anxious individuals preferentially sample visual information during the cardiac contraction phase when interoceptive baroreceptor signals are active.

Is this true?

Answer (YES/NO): NO